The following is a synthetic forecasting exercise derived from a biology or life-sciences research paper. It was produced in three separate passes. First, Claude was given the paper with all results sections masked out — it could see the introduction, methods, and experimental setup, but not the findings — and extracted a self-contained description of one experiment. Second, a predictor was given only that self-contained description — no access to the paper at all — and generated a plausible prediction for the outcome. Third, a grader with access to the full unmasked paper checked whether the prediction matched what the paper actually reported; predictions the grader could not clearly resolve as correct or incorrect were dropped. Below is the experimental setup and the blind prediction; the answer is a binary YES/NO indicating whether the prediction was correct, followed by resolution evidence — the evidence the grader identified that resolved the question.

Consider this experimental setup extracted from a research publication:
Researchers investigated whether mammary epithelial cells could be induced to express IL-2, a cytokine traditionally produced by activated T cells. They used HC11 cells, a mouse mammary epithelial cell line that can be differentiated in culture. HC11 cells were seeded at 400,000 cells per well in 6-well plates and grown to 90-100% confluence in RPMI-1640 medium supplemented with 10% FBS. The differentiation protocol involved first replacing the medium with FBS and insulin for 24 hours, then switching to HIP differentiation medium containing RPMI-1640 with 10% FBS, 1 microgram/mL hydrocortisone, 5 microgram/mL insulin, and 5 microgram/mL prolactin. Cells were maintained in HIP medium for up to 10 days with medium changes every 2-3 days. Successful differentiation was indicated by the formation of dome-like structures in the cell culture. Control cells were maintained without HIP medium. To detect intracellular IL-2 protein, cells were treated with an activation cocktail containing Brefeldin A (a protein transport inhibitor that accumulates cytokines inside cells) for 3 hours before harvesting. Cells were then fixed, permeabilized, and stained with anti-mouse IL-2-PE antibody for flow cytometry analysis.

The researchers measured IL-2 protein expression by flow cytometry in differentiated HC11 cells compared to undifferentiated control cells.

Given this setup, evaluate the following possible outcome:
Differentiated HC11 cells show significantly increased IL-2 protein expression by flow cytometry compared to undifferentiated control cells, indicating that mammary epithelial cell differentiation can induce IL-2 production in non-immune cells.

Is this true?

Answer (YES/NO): NO